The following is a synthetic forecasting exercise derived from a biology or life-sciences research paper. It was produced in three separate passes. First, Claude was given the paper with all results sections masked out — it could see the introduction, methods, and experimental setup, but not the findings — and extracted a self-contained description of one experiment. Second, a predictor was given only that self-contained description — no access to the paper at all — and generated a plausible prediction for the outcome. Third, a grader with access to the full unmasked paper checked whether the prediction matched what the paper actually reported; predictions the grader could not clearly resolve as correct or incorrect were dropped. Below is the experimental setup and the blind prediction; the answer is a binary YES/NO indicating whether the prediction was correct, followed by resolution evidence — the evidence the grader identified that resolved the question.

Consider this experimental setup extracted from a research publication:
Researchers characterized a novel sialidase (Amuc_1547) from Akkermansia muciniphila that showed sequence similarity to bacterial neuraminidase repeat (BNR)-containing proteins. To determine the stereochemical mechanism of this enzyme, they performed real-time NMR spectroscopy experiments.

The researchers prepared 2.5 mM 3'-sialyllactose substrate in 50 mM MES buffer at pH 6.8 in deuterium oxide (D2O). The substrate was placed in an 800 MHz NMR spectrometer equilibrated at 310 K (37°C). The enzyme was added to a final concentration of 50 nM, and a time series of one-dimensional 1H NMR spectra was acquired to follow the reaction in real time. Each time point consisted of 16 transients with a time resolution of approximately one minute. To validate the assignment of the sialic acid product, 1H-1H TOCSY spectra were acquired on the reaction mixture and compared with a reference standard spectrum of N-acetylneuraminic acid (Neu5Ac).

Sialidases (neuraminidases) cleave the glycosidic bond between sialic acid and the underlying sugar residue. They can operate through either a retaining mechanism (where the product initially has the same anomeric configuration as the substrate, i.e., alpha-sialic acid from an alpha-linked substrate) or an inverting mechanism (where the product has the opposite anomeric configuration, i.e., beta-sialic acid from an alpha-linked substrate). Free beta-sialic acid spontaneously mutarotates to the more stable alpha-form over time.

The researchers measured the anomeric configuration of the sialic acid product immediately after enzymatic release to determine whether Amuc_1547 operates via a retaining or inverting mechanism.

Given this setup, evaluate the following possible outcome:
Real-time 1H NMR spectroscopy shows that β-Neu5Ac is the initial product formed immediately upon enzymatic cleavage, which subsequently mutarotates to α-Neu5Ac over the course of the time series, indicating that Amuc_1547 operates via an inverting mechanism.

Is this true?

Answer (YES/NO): YES